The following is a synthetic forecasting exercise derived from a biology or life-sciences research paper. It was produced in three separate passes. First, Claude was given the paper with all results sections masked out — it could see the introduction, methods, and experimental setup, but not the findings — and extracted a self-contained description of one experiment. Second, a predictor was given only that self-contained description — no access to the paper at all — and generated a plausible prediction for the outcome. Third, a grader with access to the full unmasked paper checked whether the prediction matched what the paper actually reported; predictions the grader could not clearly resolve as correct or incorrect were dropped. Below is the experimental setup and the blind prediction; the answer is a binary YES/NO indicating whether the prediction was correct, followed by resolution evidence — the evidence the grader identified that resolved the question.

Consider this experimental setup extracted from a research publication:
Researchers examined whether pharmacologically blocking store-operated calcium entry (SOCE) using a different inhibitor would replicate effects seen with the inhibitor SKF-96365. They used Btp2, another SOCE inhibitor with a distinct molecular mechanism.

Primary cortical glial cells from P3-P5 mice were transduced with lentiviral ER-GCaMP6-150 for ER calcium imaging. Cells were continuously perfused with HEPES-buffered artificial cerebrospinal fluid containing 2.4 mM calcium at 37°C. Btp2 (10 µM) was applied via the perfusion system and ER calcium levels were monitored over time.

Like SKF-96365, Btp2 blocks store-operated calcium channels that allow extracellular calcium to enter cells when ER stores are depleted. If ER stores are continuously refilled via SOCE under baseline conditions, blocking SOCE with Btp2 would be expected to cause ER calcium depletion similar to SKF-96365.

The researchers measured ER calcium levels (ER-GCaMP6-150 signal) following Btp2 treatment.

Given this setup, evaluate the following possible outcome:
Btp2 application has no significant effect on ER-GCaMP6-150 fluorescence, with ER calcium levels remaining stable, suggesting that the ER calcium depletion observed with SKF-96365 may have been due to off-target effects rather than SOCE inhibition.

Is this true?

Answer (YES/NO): NO